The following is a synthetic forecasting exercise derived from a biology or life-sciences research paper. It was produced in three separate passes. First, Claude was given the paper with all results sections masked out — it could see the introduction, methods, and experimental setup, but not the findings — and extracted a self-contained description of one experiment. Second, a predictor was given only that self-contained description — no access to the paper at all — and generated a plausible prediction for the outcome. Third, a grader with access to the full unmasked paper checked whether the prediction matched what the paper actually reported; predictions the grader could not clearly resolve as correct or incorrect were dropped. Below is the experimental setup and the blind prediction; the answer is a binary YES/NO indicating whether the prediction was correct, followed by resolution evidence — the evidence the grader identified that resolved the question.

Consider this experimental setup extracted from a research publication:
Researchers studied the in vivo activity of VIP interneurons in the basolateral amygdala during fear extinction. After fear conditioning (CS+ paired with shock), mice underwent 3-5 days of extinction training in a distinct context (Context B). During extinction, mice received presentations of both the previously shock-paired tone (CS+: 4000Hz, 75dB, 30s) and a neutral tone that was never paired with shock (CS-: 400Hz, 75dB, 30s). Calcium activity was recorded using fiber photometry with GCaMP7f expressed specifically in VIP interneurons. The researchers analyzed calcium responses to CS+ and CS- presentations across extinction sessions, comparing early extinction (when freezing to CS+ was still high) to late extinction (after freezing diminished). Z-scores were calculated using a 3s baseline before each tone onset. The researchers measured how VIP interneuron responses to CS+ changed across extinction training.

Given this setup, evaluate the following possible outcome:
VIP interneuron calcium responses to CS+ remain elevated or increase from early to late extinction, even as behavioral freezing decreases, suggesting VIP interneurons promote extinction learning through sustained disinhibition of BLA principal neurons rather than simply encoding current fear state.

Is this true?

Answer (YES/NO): NO